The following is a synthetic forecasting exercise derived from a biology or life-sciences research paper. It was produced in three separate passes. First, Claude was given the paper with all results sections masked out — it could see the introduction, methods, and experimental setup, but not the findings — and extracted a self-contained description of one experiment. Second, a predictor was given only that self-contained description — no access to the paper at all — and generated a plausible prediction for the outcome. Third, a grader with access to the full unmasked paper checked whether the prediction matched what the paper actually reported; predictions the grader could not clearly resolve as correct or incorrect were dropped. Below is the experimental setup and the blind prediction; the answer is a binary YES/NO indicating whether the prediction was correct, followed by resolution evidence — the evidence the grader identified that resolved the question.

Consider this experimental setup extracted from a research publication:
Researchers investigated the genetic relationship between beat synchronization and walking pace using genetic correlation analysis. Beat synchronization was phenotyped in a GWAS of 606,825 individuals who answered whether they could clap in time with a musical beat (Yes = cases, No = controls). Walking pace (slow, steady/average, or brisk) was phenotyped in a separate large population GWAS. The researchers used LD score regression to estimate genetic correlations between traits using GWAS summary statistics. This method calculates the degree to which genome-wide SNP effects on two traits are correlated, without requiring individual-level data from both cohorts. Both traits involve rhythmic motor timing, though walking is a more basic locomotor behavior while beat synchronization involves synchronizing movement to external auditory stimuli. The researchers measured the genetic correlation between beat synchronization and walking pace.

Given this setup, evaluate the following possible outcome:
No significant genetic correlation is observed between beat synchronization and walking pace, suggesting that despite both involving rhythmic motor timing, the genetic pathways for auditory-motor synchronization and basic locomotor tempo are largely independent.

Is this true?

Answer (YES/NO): NO